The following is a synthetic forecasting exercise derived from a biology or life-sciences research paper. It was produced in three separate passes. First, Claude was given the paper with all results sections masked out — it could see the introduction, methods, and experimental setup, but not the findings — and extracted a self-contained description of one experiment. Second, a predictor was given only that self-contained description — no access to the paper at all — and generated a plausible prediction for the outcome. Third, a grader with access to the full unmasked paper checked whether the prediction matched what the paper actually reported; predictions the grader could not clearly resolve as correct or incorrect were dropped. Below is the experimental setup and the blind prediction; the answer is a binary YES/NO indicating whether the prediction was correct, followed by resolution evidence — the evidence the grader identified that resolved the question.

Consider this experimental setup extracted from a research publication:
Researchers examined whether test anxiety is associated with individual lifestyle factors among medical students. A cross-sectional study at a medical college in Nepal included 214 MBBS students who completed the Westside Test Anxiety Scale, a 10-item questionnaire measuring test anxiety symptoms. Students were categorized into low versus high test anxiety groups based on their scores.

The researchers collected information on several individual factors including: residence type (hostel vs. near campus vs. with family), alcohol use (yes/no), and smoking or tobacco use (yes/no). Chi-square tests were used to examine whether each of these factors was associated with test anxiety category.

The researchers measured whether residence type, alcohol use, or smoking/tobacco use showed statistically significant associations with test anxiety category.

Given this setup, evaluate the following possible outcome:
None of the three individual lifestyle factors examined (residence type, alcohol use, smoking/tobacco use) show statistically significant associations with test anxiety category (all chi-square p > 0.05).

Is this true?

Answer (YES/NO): YES